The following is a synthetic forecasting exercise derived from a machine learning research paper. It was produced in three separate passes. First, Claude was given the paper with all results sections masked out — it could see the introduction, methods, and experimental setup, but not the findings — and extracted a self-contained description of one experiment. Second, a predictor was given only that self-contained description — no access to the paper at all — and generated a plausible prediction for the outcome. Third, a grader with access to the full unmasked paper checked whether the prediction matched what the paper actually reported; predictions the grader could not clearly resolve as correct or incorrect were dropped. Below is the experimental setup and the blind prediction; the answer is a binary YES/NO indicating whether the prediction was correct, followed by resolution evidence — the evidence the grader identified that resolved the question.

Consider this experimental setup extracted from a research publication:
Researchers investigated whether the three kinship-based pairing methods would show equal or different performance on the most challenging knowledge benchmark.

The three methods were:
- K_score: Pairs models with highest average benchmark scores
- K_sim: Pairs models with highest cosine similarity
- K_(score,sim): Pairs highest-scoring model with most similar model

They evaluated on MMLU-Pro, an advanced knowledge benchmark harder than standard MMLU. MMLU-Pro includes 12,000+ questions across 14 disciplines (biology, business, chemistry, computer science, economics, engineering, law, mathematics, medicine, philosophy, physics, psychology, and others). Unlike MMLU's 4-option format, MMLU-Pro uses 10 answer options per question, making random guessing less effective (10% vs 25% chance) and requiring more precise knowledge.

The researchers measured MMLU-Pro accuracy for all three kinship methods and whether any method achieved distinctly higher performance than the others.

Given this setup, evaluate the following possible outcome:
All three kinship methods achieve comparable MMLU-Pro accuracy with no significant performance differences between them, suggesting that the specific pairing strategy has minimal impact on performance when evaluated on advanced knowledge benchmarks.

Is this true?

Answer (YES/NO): NO